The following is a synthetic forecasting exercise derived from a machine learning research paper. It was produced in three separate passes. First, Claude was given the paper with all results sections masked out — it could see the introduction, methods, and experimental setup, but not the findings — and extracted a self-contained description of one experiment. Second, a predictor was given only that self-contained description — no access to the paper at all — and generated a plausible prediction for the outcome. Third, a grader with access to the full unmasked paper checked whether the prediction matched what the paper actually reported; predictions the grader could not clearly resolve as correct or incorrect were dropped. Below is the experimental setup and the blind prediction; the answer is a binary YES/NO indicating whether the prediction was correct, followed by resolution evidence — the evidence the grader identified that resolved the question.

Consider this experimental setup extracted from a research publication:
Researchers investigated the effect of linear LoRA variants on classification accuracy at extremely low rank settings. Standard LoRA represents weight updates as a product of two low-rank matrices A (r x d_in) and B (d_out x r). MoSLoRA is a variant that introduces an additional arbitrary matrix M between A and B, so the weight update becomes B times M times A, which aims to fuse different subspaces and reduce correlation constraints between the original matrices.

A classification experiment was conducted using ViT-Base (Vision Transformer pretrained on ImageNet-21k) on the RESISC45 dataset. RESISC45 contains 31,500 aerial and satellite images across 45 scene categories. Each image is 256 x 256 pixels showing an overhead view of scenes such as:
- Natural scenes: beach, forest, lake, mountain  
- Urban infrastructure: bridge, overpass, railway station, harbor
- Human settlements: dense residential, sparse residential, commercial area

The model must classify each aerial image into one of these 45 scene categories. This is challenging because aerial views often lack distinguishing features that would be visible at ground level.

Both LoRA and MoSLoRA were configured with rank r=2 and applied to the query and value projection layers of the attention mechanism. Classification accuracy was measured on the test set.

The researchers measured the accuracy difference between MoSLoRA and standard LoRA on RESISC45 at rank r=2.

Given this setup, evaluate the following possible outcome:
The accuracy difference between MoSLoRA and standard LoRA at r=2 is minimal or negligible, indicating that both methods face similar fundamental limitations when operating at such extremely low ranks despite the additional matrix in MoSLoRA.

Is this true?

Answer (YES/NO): YES